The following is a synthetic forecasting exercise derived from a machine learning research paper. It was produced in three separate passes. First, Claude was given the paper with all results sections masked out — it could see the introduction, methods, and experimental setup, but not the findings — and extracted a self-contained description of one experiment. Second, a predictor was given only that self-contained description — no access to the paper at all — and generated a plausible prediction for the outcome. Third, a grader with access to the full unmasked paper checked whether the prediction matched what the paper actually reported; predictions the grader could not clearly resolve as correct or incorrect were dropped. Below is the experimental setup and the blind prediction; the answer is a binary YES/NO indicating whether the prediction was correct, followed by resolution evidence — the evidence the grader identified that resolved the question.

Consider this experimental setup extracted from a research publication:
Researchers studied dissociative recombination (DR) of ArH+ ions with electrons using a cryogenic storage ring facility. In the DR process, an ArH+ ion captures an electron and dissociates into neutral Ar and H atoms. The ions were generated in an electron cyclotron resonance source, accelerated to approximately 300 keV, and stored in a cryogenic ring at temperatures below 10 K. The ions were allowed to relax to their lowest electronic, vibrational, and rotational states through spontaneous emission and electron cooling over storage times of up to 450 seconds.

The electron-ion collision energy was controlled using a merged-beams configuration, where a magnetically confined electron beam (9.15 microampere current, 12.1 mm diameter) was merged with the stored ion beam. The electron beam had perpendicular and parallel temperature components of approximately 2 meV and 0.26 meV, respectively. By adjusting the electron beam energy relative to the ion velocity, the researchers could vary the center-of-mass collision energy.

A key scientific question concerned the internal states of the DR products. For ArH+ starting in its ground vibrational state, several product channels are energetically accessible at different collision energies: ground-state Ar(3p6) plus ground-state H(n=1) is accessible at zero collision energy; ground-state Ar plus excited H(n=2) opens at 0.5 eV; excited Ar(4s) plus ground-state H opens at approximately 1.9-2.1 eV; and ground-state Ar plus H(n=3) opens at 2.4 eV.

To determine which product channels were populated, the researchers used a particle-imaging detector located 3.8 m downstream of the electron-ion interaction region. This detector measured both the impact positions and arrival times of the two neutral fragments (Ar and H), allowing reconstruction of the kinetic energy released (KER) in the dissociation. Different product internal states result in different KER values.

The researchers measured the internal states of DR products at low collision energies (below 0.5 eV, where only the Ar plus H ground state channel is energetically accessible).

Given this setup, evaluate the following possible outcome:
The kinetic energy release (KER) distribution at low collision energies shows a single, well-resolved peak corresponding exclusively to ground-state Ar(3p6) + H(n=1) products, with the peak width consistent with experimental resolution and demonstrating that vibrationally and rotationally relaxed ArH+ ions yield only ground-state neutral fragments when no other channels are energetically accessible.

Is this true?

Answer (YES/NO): YES